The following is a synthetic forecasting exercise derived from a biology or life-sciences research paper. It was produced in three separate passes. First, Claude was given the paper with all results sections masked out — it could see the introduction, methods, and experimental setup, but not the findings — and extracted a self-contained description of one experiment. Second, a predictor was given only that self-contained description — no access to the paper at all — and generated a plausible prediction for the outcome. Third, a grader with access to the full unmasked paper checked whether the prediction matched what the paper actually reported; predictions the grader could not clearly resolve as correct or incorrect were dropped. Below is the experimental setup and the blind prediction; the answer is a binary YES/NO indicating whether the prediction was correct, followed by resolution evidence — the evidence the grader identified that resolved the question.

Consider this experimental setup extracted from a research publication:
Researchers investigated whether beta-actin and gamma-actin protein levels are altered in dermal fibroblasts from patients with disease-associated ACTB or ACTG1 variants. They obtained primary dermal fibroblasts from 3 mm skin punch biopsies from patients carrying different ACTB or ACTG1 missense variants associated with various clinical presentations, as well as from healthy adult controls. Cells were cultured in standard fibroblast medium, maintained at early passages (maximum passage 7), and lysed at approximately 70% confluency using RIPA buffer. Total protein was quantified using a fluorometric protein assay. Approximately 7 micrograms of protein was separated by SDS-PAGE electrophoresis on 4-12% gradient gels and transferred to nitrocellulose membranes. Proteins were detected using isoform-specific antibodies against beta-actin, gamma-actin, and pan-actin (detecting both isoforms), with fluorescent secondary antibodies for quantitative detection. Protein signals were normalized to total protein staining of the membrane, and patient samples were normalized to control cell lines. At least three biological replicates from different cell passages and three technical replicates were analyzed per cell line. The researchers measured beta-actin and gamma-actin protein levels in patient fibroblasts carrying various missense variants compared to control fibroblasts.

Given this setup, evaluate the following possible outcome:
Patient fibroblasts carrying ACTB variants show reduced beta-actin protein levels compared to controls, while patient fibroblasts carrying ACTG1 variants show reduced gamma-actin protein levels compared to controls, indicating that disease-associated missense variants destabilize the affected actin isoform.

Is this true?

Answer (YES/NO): NO